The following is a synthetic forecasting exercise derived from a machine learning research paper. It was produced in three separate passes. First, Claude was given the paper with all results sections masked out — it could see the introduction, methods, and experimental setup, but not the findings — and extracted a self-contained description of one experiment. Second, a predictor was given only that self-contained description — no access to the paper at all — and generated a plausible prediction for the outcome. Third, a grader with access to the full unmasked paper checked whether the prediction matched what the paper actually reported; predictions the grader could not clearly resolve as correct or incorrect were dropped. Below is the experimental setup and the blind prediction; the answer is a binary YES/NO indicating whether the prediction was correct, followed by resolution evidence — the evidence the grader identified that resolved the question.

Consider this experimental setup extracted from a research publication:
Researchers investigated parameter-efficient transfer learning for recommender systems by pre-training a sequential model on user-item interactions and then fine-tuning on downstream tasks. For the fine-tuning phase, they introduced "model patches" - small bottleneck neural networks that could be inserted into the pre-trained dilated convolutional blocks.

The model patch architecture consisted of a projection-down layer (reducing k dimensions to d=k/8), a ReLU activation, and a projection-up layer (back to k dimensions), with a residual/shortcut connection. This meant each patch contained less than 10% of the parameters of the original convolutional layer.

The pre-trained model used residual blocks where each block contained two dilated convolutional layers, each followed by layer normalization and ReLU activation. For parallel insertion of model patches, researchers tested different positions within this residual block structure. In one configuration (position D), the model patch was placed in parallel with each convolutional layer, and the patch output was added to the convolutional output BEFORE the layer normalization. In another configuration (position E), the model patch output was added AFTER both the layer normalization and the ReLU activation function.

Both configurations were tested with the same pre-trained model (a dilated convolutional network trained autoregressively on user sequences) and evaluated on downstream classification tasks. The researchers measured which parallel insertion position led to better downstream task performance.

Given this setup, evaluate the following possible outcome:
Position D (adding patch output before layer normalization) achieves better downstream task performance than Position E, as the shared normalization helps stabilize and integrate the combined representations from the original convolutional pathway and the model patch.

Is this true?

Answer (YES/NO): YES